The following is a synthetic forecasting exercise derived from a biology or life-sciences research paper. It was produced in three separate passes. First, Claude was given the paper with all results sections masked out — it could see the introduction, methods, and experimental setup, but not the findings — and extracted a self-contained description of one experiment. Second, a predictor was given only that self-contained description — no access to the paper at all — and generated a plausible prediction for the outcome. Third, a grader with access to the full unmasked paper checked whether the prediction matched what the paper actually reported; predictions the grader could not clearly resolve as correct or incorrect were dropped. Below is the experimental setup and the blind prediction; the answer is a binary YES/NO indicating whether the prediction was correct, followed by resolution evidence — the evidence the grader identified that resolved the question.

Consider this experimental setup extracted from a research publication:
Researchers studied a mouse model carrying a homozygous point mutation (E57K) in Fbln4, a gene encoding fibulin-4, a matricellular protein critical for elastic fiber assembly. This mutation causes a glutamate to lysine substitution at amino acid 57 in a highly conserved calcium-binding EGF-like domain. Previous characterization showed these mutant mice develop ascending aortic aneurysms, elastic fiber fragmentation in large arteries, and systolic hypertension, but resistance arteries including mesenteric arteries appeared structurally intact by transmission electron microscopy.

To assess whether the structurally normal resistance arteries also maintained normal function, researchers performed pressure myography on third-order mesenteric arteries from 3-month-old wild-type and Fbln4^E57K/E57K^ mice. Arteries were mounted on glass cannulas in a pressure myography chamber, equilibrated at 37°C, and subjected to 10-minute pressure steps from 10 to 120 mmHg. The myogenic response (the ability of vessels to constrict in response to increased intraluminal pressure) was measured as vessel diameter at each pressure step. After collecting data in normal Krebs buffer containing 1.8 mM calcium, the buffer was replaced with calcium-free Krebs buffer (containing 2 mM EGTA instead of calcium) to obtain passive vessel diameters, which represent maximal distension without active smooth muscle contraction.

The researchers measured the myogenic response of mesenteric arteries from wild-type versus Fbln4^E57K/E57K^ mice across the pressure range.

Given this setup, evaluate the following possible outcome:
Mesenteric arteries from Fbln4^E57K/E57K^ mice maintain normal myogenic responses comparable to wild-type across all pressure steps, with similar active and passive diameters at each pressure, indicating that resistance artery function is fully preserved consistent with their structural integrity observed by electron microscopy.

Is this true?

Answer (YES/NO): YES